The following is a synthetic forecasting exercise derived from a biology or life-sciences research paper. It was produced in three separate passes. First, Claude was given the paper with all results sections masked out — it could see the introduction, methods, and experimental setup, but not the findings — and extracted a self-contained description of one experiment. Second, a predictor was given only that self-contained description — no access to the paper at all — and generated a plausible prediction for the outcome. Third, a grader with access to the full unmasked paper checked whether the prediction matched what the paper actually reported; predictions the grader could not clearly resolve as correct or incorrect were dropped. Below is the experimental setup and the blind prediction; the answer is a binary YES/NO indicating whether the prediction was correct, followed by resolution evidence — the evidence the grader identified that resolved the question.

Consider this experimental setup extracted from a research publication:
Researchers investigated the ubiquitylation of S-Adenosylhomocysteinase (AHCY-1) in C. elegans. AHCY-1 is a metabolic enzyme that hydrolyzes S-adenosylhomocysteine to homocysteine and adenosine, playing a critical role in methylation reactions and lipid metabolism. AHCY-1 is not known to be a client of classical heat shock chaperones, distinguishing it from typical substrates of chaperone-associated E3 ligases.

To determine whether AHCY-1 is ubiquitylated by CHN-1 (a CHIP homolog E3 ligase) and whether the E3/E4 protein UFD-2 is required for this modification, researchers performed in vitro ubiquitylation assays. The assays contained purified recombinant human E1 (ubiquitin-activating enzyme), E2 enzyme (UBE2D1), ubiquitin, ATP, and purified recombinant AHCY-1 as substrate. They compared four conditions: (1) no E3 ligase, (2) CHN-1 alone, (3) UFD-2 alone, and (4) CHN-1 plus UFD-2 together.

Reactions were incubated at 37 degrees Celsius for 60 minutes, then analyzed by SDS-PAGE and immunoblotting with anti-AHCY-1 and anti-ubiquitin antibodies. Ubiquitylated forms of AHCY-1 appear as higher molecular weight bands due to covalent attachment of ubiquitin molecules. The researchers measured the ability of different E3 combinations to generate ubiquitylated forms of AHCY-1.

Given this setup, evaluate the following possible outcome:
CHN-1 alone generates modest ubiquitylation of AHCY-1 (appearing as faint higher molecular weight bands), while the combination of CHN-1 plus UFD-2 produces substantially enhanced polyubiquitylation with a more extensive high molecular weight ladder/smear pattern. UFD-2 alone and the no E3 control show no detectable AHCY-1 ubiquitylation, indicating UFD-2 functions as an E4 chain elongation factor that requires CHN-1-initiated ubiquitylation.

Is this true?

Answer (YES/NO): NO